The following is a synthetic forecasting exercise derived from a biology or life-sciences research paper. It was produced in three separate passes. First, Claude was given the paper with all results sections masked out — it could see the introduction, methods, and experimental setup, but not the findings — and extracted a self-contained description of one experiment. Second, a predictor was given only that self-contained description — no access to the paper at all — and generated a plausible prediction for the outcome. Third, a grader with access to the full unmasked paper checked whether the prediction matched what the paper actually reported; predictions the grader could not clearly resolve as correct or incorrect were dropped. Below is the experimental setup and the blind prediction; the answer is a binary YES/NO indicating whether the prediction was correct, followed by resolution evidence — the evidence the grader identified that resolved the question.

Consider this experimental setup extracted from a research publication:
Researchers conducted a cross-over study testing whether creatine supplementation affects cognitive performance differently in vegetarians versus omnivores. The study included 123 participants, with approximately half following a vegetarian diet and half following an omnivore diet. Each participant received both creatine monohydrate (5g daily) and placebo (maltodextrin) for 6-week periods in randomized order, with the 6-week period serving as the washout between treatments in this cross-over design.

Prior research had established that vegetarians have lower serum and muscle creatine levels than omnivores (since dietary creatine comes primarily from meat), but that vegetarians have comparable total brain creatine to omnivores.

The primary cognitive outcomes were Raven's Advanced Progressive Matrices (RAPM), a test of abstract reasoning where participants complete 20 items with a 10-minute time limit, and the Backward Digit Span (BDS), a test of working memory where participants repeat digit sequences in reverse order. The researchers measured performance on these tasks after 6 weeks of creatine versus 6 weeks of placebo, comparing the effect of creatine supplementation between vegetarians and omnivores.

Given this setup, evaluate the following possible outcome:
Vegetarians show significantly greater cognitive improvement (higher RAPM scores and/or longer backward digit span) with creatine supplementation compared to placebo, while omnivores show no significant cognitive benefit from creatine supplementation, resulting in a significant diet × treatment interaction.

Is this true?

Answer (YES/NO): NO